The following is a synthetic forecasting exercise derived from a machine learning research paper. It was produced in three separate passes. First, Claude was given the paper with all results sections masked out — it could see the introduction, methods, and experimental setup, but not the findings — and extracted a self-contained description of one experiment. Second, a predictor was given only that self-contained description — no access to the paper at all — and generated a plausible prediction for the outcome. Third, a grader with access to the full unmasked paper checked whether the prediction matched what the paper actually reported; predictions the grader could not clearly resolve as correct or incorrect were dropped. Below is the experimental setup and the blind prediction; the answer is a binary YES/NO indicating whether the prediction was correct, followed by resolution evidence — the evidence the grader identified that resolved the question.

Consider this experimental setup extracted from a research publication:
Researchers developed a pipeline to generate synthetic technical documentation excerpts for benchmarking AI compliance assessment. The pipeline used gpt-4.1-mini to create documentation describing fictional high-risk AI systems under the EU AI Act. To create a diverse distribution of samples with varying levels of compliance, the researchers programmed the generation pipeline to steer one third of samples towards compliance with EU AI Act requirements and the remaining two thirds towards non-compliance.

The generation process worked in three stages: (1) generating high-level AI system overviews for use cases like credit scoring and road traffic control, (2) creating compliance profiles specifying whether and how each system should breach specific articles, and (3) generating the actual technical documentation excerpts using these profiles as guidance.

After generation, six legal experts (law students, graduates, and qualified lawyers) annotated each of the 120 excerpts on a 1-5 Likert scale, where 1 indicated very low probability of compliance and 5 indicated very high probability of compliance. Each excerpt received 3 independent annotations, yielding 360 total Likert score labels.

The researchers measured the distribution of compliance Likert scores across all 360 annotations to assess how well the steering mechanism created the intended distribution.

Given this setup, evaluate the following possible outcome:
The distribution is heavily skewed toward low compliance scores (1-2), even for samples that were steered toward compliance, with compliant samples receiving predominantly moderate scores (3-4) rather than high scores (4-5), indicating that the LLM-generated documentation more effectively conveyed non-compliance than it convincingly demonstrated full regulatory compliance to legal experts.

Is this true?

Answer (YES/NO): NO